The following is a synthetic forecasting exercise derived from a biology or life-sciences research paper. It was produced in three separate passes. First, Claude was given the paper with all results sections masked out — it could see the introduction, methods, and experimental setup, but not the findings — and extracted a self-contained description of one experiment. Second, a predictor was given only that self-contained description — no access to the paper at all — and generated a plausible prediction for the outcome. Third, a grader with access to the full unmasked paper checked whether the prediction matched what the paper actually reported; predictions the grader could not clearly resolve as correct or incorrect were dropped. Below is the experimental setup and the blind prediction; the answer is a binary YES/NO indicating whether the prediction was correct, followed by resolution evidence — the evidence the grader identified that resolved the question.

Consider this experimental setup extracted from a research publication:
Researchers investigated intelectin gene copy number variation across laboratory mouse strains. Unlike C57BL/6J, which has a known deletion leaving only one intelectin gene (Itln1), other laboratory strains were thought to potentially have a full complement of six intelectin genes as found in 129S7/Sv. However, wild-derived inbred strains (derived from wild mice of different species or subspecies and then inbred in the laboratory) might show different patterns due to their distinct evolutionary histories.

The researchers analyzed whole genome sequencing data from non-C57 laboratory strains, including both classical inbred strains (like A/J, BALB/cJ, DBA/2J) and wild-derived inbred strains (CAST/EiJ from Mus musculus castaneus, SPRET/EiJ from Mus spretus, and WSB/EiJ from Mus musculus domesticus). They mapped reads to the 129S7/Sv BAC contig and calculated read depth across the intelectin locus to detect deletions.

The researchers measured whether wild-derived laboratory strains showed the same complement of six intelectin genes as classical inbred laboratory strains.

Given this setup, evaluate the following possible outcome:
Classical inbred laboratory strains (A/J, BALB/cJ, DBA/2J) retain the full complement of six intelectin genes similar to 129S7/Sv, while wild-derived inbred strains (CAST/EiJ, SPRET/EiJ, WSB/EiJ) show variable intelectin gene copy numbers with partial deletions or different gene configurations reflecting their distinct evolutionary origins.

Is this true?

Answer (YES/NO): NO